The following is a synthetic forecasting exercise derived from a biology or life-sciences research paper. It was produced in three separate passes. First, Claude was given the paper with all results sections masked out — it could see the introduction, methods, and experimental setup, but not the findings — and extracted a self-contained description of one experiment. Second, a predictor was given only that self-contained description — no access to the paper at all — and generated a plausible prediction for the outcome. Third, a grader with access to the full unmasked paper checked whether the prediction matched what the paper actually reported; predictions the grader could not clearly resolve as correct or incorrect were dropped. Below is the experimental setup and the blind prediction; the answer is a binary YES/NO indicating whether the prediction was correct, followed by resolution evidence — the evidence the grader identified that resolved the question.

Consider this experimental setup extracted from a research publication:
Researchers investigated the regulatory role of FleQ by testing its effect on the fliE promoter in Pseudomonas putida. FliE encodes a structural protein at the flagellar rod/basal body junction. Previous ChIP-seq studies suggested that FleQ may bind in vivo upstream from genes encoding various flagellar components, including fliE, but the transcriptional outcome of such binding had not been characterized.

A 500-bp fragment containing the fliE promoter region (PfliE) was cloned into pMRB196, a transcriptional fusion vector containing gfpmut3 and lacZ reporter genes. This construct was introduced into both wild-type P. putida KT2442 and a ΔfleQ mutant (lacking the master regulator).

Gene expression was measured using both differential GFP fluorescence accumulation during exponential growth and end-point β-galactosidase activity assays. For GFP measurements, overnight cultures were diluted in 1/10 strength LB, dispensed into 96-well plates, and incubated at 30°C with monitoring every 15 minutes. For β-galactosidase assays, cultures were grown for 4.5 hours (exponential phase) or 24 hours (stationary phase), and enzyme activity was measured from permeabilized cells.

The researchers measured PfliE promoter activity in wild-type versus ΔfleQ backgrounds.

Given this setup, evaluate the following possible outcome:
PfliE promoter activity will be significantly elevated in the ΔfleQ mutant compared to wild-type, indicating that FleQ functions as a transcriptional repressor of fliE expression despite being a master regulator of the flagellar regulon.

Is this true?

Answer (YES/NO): NO